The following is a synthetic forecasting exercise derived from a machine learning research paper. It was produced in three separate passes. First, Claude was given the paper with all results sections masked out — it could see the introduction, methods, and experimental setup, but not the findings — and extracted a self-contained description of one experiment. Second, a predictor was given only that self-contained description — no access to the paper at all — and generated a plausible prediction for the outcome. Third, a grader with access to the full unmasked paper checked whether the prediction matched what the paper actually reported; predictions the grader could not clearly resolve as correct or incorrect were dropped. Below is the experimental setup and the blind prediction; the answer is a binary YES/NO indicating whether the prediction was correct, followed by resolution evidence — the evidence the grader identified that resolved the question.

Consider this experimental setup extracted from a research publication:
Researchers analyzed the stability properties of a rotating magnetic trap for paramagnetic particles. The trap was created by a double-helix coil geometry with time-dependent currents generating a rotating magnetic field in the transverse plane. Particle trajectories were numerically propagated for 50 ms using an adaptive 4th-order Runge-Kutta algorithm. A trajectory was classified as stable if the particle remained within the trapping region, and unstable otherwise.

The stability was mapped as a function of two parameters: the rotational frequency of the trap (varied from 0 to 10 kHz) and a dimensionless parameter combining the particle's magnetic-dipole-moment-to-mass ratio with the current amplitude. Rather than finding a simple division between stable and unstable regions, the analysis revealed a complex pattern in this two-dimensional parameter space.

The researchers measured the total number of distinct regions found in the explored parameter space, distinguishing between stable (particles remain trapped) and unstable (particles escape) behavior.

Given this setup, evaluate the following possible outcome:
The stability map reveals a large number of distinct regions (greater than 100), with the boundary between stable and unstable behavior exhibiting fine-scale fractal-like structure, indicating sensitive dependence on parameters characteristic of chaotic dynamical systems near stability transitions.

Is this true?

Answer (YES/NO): NO